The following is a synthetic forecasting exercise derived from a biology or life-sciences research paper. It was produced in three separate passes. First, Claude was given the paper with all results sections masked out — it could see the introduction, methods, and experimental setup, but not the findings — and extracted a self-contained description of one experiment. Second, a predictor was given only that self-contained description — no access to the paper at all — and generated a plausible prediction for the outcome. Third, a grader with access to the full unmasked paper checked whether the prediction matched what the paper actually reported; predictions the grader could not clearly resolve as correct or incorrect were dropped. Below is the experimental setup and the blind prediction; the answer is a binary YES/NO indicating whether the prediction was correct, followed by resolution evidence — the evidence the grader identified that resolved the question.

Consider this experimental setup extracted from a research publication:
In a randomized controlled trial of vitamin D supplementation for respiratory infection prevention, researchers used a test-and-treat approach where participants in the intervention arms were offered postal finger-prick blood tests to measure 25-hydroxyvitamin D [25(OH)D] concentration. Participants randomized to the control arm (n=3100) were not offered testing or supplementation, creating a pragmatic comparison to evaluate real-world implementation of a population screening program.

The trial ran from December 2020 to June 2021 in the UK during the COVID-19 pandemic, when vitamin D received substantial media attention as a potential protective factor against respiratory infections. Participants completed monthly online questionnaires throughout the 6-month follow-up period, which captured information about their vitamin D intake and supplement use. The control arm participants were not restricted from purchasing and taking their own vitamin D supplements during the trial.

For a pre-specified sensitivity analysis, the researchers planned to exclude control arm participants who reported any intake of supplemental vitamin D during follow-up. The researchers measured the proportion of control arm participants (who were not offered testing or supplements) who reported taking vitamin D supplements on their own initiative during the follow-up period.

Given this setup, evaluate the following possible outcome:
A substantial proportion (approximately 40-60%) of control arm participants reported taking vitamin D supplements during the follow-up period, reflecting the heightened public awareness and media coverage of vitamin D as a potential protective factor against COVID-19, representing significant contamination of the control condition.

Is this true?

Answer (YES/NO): YES